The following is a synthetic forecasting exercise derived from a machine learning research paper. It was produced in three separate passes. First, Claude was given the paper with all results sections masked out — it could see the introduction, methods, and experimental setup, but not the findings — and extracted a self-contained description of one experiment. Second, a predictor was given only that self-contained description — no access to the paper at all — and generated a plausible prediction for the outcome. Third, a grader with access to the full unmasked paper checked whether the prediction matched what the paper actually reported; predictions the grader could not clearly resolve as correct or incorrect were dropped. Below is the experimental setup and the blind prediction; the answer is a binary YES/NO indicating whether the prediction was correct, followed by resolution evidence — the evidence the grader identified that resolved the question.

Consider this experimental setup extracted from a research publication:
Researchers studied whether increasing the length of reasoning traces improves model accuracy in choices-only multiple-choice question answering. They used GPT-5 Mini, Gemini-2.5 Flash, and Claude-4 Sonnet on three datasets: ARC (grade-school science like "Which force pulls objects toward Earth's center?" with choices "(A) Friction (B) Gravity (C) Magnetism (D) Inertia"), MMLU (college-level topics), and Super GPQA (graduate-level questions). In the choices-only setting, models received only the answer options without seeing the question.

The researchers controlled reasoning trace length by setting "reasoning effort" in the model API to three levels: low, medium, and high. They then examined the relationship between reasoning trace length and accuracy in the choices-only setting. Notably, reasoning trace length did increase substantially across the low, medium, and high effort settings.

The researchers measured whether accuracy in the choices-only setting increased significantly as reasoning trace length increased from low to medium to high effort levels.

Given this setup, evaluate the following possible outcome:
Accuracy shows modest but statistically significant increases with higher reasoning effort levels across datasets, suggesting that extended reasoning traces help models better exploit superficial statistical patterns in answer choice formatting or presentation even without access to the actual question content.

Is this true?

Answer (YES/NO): NO